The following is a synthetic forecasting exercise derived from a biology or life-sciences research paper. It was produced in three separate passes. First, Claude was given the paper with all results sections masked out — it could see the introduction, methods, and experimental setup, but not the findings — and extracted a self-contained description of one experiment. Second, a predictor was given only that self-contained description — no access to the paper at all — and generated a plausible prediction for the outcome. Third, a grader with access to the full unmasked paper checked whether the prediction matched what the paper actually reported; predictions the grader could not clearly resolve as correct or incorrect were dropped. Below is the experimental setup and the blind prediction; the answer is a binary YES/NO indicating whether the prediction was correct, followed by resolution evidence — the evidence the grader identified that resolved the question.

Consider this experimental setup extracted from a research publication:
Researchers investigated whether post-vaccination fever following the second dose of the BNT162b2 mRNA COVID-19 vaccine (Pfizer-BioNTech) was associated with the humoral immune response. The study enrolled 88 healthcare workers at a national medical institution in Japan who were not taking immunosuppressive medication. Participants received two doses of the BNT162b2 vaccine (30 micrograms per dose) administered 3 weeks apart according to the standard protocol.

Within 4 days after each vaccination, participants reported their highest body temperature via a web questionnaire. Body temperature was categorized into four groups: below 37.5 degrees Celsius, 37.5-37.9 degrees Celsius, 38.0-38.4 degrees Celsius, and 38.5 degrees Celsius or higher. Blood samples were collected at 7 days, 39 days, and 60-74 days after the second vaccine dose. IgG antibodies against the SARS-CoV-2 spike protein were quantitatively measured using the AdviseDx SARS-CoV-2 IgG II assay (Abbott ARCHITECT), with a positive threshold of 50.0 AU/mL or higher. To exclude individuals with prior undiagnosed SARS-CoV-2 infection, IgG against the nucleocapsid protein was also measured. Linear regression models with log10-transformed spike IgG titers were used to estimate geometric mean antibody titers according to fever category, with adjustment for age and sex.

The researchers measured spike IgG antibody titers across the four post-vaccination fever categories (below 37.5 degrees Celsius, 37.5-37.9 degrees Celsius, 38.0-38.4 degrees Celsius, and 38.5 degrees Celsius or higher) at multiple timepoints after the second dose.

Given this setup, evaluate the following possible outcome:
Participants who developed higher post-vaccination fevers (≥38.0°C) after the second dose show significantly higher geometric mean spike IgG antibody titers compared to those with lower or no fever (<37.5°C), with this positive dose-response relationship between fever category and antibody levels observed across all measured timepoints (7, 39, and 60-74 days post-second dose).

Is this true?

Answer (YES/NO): YES